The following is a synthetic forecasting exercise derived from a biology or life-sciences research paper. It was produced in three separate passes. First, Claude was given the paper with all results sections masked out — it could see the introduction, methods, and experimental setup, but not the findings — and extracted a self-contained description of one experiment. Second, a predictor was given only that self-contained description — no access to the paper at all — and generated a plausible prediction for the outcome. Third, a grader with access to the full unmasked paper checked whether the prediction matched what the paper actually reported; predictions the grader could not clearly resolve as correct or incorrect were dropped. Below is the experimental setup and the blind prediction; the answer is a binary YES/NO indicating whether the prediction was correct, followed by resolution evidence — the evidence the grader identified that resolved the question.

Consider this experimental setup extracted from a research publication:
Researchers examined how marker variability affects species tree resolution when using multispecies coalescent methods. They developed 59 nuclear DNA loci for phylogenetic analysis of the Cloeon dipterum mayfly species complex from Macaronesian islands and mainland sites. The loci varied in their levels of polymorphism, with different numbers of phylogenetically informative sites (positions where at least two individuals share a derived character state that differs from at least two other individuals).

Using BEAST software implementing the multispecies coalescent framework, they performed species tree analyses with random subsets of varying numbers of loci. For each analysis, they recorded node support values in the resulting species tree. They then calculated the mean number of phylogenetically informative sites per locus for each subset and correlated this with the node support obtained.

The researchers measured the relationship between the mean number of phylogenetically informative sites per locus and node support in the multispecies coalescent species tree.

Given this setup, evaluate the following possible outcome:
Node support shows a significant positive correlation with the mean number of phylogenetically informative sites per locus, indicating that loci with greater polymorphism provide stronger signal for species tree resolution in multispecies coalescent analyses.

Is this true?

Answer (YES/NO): NO